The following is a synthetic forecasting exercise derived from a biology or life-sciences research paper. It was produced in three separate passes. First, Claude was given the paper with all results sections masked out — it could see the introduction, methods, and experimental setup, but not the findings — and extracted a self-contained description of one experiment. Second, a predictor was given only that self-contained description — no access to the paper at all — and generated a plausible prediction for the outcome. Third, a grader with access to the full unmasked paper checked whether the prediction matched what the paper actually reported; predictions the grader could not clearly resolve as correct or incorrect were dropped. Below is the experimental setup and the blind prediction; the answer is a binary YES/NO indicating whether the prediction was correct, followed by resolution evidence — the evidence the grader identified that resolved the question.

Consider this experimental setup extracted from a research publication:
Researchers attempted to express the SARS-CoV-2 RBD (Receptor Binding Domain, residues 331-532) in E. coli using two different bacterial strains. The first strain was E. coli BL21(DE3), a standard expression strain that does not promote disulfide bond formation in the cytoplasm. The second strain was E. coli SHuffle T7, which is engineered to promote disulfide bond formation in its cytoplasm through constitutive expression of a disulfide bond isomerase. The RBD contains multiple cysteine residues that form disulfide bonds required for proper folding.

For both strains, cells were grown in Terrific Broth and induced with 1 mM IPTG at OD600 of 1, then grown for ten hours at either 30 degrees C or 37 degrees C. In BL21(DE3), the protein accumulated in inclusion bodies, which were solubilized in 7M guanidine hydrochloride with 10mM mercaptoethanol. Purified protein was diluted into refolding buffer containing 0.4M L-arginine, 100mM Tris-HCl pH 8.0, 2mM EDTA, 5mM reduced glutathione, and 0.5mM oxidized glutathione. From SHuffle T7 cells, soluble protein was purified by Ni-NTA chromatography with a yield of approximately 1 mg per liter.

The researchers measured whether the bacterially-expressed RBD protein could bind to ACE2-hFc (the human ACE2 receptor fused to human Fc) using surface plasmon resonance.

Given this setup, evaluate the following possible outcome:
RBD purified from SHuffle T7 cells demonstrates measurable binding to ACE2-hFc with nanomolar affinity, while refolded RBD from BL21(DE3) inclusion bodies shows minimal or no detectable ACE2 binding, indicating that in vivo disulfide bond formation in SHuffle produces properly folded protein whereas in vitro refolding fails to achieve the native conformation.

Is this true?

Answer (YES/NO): NO